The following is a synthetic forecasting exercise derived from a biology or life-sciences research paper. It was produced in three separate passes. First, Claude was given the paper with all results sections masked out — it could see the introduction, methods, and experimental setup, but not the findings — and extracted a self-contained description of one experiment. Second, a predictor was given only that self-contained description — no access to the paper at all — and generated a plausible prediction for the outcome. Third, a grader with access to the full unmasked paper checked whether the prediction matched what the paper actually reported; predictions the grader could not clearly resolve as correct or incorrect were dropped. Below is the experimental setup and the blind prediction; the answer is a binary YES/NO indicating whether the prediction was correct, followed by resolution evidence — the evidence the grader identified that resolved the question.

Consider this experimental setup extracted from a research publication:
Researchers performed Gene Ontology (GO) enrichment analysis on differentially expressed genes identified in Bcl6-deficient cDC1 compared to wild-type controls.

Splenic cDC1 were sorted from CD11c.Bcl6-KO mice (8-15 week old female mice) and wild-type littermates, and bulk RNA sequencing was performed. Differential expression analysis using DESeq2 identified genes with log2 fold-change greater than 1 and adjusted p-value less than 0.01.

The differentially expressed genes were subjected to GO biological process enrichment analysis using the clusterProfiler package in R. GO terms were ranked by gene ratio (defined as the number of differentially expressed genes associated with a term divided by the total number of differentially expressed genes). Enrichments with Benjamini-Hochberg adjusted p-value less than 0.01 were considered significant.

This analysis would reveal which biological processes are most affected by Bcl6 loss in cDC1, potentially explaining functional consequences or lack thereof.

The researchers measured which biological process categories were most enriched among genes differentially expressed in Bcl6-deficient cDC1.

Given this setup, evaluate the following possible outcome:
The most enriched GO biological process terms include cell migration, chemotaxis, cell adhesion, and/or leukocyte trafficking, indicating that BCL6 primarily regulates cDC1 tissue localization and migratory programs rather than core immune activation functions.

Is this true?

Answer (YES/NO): NO